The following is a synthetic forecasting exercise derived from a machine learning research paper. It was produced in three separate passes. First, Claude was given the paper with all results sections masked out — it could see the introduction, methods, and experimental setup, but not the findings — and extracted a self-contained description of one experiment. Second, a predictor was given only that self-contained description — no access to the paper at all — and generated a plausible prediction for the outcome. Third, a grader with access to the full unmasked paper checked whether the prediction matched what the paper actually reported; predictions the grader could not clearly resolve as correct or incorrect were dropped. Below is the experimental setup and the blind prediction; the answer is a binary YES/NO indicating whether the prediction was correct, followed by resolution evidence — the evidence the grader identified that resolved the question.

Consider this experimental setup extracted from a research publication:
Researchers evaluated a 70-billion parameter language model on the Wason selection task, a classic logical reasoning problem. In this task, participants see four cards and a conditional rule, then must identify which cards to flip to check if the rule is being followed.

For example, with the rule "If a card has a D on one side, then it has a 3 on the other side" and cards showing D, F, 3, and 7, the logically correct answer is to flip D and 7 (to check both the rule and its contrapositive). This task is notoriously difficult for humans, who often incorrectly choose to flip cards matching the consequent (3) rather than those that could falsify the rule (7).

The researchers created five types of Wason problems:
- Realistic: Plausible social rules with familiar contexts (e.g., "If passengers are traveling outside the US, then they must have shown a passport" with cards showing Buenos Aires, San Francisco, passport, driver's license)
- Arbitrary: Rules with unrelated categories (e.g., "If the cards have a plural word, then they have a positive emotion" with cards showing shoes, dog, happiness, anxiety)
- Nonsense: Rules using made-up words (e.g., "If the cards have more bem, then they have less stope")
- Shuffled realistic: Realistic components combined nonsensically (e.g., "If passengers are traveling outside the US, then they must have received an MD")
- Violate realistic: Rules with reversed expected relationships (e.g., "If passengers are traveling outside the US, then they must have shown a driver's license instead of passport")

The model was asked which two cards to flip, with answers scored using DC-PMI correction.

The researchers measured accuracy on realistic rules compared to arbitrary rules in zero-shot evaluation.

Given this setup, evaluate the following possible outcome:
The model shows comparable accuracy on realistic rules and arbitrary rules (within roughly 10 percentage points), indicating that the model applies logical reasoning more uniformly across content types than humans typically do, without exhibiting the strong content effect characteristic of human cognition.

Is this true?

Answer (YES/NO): NO